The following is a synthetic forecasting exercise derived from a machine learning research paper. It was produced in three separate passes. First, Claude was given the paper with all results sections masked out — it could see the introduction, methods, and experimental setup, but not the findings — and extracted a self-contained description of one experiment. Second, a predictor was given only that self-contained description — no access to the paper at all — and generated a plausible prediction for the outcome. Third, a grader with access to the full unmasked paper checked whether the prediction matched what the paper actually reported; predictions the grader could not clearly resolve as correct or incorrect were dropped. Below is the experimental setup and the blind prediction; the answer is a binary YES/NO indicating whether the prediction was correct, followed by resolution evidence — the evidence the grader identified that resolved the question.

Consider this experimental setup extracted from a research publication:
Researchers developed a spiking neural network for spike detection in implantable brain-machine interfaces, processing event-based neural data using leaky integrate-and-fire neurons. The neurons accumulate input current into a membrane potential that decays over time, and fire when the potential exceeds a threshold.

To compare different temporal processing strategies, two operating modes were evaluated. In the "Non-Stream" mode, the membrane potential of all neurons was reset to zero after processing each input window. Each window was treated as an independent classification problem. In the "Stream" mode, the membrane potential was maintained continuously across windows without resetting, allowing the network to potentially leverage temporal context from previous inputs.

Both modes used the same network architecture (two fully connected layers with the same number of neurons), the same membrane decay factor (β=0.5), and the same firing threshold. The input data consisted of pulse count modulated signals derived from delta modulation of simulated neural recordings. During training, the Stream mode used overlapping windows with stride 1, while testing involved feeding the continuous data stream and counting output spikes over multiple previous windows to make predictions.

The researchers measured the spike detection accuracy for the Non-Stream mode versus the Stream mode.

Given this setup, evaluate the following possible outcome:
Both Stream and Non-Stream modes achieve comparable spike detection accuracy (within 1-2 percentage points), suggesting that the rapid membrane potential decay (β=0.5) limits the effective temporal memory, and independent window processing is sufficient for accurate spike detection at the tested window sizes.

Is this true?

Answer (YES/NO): NO